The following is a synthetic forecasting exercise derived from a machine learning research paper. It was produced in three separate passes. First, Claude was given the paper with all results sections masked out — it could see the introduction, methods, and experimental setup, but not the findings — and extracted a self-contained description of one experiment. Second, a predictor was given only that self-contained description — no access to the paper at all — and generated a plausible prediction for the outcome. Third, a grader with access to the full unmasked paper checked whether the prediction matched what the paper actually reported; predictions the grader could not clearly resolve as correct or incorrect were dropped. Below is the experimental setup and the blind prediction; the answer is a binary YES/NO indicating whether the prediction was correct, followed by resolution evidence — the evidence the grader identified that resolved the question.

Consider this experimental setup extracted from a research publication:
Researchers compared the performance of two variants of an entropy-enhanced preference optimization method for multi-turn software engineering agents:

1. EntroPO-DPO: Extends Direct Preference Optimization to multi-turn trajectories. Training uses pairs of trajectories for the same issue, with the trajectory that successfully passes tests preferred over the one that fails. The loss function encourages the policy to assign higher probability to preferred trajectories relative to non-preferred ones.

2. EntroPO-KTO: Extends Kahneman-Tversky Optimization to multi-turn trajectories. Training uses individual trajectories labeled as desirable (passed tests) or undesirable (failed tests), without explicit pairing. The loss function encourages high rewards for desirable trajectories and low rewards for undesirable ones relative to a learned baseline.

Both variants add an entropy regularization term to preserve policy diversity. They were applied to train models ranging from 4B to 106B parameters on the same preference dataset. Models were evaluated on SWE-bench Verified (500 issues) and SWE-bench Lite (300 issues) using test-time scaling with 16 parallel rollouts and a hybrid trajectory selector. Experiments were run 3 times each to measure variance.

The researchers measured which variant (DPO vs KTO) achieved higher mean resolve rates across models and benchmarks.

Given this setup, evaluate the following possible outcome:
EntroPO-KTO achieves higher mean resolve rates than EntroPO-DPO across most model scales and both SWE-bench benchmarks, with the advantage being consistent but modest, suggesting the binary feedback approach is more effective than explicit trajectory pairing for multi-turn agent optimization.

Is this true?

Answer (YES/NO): NO